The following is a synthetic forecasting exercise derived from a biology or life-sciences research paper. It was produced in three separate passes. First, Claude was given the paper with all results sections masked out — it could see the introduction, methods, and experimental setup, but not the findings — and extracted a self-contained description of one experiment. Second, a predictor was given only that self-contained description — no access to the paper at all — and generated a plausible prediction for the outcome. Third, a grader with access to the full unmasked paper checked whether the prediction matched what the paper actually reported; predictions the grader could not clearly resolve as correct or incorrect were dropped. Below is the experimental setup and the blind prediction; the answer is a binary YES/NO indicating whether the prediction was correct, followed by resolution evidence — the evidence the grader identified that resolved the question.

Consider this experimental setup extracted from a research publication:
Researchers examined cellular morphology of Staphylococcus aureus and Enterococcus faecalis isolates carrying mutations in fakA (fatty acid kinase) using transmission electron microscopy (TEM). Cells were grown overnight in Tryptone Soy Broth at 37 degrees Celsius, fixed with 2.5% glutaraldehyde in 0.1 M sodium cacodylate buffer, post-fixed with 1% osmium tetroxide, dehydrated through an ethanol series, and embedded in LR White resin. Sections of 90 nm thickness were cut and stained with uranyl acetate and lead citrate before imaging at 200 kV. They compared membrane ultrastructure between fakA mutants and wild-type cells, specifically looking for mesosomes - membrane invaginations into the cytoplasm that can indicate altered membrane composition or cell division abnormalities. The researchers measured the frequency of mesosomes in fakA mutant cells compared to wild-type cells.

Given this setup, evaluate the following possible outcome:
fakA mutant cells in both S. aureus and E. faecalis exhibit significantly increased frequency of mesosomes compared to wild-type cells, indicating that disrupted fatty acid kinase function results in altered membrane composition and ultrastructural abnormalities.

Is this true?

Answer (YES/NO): YES